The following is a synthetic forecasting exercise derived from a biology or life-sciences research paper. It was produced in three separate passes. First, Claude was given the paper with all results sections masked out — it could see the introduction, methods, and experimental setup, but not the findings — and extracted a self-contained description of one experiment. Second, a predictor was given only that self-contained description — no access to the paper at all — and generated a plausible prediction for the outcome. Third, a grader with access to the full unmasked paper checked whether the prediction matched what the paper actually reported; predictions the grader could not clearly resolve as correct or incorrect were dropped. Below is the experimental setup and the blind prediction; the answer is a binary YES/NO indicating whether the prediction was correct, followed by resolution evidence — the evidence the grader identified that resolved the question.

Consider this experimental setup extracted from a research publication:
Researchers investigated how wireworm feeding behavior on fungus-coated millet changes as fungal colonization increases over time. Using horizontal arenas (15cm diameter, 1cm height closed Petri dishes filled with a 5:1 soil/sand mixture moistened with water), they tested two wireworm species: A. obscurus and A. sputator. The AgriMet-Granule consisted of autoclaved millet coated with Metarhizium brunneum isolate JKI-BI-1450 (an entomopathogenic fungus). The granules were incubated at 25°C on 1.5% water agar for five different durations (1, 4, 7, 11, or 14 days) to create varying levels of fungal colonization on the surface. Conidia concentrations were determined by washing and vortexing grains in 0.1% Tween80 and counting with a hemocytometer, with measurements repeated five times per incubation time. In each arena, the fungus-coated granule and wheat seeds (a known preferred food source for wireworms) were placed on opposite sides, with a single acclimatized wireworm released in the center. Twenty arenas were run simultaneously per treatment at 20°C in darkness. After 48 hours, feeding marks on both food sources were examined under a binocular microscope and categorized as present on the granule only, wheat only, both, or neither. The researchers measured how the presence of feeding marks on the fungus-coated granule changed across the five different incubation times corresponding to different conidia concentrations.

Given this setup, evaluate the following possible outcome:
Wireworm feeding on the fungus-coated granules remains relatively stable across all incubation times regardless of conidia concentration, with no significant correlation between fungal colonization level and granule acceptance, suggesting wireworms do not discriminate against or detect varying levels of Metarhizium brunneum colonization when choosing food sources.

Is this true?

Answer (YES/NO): NO